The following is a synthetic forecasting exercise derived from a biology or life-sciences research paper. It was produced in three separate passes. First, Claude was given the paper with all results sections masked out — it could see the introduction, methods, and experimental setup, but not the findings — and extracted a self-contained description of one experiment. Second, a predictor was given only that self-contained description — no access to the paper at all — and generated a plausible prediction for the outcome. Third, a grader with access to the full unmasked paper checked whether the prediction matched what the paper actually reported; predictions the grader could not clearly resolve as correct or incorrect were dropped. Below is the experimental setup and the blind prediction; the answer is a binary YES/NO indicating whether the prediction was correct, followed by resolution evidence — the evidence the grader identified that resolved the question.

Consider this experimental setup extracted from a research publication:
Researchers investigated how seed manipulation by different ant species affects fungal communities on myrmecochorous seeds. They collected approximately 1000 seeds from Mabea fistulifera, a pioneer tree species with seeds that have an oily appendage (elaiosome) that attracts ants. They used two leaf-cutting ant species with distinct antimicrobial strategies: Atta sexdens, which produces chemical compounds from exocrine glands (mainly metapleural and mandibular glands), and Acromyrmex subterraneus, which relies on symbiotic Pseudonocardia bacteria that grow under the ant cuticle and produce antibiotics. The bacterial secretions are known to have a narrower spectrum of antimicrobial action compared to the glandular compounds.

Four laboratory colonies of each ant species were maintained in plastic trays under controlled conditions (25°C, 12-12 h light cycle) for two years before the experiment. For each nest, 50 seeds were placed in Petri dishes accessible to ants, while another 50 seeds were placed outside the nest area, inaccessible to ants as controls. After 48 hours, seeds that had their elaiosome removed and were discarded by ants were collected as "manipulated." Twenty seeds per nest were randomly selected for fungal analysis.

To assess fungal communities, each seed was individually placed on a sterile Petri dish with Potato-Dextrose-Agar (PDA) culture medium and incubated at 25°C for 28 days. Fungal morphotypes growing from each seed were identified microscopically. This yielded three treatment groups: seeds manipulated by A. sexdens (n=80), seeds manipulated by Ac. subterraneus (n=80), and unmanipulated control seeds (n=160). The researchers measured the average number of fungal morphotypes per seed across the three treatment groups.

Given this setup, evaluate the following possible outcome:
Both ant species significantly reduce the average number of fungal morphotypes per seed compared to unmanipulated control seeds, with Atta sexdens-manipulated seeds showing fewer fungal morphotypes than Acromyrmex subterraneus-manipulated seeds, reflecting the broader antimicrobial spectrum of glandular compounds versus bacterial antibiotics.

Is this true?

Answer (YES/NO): NO